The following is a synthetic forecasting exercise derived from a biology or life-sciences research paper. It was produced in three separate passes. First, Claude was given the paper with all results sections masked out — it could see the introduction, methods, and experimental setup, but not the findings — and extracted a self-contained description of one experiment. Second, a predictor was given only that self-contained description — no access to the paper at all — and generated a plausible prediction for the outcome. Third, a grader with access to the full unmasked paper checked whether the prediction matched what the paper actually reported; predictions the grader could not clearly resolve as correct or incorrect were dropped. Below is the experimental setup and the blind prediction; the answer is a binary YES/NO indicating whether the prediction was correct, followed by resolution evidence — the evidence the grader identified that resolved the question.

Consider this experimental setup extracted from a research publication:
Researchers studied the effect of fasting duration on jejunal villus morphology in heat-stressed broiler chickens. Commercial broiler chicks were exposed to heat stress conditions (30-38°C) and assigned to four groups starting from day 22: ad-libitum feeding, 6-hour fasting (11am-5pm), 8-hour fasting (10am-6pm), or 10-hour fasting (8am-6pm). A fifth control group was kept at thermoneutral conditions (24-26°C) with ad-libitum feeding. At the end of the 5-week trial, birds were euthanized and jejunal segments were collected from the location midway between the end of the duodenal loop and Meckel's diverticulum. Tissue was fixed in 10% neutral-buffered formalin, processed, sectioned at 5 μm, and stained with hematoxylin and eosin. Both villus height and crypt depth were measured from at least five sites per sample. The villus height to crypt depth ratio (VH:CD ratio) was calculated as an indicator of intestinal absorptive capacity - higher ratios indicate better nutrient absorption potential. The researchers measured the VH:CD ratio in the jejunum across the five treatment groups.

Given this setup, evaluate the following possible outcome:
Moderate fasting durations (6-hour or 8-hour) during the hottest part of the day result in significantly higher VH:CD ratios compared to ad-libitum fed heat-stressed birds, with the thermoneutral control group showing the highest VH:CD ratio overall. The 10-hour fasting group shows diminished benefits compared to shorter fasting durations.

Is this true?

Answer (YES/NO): NO